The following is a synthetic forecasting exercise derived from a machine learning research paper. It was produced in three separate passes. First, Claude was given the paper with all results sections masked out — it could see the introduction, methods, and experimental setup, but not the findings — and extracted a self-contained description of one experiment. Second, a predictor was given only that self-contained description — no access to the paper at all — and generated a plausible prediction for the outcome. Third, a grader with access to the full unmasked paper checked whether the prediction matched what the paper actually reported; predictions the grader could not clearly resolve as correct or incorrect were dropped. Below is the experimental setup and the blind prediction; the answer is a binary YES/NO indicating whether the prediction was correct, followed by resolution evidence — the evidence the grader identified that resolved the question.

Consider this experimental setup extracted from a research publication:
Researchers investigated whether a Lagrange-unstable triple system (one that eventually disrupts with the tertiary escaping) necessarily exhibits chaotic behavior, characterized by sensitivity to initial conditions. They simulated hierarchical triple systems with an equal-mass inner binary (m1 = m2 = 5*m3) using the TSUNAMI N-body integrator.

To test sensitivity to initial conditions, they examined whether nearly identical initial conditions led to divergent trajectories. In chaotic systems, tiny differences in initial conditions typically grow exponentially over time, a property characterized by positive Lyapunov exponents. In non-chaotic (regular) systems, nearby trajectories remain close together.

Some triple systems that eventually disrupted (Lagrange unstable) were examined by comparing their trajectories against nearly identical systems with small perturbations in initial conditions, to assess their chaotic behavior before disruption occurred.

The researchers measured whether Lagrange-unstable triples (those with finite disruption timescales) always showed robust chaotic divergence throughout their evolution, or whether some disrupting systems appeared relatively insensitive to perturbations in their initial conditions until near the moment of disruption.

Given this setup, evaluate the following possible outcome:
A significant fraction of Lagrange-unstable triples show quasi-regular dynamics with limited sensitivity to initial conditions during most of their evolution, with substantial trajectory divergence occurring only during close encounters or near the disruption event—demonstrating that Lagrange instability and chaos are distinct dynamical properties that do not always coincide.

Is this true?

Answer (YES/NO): YES